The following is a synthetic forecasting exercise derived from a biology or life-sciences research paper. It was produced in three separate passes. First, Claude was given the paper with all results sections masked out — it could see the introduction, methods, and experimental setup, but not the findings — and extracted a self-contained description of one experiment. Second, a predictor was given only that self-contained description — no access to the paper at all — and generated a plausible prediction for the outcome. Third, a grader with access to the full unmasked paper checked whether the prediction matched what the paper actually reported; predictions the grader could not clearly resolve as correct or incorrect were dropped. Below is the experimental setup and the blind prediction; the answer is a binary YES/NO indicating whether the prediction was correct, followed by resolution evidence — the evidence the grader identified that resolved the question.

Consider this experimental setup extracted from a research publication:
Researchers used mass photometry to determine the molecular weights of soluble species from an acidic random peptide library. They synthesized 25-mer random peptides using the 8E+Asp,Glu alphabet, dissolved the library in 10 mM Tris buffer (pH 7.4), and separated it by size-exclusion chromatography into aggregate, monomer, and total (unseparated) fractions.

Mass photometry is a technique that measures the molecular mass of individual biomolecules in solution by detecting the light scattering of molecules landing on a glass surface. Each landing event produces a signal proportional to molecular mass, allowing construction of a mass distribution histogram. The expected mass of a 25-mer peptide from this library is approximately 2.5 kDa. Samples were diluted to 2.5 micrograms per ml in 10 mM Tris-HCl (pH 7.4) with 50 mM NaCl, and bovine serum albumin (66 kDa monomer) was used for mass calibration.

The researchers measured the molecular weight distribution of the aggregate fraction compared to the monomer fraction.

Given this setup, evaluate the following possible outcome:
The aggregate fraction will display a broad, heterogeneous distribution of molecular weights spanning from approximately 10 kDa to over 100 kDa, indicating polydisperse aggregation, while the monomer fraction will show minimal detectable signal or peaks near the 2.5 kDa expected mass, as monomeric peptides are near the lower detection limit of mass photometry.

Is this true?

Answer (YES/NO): NO